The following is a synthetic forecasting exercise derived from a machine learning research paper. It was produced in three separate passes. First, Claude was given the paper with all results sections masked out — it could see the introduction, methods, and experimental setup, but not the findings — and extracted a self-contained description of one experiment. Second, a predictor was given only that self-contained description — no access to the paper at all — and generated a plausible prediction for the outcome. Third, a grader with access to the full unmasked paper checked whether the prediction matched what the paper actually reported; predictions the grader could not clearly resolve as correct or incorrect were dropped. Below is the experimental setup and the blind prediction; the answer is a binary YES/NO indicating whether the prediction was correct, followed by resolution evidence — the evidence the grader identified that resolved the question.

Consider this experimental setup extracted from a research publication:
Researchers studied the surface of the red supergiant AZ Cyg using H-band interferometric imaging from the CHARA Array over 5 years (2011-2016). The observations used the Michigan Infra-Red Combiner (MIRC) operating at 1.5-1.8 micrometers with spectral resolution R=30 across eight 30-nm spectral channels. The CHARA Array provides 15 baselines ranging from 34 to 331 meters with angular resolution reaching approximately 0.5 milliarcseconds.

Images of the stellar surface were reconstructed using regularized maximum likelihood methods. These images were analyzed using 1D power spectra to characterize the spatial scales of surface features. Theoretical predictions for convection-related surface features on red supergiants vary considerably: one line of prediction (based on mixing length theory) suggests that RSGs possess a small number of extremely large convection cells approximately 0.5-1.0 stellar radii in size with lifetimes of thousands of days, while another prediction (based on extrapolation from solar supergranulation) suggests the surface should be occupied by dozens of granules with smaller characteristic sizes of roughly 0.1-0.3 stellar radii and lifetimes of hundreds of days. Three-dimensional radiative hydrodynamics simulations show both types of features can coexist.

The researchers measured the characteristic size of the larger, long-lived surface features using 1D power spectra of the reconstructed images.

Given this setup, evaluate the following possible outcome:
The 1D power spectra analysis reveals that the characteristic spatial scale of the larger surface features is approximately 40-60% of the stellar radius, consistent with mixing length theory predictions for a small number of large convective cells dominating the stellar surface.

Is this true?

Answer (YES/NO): NO